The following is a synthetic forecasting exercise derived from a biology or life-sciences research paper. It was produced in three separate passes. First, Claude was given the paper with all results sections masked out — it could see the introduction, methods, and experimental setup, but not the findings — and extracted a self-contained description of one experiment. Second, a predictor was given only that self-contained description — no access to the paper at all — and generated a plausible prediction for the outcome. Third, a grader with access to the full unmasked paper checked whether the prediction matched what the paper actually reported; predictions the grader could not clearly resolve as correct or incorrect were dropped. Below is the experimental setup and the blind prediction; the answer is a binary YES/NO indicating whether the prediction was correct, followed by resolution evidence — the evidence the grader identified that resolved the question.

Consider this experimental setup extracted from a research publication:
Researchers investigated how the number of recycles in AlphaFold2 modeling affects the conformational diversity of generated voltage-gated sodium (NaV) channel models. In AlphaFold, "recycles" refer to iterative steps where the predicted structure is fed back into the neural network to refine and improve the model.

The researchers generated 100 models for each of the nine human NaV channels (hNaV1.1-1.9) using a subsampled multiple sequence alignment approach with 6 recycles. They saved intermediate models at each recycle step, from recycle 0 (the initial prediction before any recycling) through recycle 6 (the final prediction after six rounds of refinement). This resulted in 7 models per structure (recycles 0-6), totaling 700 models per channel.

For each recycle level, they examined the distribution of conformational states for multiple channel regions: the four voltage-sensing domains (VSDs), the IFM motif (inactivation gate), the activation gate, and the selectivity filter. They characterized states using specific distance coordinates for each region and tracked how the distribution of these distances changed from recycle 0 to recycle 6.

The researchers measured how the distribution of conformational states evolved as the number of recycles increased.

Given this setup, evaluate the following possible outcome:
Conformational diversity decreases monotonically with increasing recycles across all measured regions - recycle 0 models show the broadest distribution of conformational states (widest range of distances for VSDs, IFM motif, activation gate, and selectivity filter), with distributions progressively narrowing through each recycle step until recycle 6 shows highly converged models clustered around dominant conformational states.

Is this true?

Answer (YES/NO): NO